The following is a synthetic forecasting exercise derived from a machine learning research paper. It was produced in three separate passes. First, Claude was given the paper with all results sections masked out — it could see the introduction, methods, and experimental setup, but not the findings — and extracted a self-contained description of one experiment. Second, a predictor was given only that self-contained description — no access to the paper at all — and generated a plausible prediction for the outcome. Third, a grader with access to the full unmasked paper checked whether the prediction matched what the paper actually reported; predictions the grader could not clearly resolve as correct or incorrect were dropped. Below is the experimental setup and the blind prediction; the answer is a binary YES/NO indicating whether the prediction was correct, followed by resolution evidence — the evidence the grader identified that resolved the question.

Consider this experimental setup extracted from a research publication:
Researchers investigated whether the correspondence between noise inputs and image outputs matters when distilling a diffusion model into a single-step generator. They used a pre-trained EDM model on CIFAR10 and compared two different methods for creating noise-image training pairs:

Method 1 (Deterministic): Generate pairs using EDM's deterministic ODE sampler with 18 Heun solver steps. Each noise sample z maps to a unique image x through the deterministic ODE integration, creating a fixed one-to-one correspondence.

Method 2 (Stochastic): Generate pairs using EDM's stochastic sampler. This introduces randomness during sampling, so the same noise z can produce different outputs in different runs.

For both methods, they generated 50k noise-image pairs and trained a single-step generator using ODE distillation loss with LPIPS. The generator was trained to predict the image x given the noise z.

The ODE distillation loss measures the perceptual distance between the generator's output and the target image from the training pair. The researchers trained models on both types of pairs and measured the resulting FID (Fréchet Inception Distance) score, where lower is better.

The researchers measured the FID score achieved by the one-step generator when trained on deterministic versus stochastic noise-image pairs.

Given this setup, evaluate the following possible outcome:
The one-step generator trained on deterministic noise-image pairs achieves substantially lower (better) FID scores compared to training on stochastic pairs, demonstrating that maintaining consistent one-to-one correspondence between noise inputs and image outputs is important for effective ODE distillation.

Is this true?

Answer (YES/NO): YES